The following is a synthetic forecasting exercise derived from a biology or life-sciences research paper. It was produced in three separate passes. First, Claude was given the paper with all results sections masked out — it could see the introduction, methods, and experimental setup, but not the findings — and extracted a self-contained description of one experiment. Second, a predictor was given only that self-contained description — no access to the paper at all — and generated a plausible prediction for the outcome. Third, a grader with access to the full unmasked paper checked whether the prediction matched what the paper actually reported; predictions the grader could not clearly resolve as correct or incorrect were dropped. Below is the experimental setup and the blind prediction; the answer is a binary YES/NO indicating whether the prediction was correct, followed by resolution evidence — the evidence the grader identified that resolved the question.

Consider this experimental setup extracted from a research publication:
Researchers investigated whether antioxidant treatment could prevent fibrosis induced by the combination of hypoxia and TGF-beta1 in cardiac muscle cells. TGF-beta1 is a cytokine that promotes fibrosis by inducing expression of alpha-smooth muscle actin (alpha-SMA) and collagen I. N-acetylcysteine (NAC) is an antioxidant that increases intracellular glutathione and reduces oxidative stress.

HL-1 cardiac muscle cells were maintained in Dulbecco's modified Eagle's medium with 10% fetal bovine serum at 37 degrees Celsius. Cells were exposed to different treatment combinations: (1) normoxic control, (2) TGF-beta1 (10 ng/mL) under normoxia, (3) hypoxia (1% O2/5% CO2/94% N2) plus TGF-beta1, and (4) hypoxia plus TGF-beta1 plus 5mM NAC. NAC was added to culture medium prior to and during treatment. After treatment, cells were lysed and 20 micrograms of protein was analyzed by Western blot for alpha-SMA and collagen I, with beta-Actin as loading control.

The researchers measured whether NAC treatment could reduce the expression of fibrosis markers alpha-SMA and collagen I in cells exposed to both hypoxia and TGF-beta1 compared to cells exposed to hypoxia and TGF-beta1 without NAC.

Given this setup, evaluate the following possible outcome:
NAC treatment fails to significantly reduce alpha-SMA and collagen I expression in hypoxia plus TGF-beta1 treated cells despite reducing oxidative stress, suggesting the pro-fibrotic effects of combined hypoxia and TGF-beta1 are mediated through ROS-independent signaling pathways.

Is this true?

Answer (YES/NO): NO